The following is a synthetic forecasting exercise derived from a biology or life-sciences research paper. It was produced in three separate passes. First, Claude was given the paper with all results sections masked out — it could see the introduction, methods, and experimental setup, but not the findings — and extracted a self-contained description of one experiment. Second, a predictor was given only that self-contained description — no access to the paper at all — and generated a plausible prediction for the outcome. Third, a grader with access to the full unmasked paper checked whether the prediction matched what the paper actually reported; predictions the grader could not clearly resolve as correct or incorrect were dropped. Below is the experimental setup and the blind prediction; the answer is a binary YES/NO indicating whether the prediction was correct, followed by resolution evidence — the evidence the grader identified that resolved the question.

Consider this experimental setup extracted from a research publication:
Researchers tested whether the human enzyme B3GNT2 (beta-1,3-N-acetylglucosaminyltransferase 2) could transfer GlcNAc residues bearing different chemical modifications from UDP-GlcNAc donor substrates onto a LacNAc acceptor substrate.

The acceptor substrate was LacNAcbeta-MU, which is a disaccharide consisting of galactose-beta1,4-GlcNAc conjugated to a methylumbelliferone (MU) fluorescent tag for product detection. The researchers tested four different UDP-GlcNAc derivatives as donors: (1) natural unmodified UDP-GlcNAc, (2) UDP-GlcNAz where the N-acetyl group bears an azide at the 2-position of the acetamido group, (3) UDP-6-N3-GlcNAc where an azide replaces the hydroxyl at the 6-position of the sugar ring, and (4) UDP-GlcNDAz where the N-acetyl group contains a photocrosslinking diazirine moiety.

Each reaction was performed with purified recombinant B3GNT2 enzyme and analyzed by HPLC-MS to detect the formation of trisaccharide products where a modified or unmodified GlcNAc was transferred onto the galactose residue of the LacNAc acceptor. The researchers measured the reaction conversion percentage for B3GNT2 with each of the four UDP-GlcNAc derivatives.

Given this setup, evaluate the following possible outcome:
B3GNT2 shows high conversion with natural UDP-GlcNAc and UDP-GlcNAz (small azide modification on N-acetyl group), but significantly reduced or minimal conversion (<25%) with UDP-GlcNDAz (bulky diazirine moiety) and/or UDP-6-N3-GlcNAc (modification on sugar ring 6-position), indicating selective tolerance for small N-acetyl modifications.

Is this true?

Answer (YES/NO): NO